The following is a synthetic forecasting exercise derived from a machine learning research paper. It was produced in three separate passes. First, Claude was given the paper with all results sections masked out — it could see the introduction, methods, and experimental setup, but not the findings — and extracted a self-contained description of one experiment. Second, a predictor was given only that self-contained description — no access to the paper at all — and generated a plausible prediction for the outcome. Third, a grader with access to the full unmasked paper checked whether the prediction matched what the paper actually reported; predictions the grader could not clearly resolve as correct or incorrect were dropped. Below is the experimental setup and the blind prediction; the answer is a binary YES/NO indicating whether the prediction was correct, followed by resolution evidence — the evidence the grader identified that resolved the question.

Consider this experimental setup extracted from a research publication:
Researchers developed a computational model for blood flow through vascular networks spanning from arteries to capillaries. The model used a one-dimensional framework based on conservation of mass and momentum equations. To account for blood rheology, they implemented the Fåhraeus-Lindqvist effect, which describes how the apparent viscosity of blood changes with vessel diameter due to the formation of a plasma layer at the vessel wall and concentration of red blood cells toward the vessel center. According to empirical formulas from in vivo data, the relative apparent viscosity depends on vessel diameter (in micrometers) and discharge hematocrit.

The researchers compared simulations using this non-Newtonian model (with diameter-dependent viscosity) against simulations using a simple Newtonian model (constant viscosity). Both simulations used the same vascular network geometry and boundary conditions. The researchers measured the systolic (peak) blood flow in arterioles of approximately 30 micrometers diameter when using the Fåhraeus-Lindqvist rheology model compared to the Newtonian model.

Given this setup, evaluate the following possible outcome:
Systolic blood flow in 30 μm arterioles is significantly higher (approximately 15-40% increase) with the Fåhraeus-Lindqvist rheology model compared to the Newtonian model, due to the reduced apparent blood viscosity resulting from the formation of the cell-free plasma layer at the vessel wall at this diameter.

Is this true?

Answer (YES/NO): YES